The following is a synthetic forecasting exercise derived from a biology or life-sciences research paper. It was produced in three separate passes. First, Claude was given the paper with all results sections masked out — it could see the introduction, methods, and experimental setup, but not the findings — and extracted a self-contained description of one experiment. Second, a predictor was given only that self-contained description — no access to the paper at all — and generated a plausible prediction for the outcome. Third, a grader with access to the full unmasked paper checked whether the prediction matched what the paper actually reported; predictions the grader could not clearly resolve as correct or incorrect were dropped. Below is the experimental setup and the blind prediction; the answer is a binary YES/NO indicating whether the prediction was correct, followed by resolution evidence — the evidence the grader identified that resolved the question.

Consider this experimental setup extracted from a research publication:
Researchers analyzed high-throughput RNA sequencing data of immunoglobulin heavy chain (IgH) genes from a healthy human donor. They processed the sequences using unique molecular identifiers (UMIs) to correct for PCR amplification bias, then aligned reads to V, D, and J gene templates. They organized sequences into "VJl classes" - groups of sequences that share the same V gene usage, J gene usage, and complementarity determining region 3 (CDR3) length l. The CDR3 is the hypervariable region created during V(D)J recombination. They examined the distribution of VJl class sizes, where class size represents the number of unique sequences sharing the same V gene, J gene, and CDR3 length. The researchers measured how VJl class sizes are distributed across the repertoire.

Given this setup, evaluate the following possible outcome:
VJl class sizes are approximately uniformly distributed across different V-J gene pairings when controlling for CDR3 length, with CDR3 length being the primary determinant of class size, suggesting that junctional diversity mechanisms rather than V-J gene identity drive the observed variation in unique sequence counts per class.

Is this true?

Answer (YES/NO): NO